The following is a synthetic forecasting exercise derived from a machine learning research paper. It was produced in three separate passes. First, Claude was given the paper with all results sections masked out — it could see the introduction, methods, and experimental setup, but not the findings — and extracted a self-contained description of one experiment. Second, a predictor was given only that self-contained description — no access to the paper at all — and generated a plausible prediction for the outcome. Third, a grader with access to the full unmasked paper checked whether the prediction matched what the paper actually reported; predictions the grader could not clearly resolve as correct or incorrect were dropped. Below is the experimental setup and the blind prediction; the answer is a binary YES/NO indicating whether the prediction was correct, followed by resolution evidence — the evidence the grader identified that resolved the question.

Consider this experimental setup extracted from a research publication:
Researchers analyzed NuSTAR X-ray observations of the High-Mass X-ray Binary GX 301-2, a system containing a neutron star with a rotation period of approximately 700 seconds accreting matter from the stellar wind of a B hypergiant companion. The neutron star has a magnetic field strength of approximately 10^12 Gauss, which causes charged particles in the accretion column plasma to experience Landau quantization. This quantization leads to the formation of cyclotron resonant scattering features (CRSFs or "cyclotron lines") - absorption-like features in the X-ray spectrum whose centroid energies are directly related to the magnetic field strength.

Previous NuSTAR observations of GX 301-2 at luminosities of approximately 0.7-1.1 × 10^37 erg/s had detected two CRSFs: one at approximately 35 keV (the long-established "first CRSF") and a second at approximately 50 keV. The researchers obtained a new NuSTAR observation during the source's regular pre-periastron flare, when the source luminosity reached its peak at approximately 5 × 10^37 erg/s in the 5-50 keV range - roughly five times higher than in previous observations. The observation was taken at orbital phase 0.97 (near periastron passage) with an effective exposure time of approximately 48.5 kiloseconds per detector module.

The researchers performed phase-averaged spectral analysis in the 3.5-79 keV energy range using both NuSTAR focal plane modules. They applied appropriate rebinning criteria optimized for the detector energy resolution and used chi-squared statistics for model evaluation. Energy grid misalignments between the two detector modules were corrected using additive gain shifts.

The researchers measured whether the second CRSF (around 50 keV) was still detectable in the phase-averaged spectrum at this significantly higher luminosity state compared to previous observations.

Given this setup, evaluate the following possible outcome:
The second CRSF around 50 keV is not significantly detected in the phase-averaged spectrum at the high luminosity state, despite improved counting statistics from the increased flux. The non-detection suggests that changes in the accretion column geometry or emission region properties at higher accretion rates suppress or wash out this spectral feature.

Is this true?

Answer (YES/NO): NO